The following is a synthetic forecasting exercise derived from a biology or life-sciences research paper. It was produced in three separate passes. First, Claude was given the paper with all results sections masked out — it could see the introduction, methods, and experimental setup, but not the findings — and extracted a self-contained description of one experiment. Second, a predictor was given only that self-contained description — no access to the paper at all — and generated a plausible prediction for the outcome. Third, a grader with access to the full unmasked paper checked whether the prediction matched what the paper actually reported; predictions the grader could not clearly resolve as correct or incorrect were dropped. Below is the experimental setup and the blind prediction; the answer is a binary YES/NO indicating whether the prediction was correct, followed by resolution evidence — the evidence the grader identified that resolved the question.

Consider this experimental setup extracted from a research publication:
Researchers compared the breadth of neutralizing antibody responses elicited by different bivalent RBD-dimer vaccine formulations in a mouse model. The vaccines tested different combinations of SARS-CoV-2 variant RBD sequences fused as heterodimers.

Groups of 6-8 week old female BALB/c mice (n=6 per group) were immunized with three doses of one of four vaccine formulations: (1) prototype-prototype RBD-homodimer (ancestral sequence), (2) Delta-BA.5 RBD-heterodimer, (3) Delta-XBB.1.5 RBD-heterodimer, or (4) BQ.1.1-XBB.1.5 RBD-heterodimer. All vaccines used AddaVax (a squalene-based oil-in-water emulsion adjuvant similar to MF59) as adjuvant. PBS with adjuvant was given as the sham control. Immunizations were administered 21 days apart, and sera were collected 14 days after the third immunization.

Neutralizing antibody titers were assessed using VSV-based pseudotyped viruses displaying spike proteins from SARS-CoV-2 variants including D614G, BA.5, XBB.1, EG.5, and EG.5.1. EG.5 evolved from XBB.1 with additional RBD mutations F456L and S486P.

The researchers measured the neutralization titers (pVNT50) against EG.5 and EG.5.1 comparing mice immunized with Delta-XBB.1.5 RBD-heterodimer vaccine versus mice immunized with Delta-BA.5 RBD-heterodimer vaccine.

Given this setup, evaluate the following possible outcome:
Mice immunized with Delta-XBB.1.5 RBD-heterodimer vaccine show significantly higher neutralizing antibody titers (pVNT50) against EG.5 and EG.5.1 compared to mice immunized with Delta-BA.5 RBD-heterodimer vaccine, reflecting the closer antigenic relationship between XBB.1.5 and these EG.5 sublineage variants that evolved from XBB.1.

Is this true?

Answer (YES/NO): YES